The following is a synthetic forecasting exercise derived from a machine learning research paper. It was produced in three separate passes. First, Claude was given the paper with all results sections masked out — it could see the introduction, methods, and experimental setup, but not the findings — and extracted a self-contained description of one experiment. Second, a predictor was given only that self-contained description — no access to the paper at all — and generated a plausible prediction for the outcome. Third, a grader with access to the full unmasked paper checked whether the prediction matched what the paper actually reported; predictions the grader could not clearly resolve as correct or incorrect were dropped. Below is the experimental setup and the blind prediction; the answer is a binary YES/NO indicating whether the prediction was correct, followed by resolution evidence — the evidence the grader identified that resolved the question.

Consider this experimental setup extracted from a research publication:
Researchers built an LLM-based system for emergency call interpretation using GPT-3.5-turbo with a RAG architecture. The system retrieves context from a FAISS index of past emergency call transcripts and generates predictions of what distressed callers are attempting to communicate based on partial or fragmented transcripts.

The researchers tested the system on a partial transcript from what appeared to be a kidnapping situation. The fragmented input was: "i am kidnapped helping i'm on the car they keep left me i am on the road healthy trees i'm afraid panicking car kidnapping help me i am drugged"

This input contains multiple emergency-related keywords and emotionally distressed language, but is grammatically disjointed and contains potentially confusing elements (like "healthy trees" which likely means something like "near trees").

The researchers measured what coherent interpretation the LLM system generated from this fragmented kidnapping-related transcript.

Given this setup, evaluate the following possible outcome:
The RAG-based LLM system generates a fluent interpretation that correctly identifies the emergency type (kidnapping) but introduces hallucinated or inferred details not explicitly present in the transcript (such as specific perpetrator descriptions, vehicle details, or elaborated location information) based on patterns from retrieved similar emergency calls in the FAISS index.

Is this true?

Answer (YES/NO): NO